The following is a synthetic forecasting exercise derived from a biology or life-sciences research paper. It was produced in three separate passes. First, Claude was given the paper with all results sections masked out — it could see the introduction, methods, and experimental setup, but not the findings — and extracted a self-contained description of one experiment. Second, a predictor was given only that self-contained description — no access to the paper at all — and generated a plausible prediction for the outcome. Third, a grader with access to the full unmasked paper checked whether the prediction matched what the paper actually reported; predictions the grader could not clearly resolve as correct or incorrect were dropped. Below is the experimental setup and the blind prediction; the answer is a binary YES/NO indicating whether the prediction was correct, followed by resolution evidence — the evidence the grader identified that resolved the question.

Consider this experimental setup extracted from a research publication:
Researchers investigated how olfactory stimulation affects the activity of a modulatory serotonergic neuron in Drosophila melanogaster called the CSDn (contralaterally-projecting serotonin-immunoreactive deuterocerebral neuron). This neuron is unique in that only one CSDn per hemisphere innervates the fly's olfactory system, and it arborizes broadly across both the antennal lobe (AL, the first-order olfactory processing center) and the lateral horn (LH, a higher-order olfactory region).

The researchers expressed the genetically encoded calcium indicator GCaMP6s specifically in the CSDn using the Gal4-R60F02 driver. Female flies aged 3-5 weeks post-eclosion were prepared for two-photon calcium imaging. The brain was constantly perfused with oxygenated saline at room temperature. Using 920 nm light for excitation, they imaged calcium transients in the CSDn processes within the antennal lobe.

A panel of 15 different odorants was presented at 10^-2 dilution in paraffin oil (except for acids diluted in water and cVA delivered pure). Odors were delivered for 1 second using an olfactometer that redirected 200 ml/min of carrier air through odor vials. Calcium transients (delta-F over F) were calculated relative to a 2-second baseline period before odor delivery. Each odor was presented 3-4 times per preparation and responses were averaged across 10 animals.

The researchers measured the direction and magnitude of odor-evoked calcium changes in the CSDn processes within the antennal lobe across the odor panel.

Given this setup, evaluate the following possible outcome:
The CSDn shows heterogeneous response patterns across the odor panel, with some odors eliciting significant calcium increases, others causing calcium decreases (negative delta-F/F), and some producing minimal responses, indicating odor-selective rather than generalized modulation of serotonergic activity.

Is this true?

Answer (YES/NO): NO